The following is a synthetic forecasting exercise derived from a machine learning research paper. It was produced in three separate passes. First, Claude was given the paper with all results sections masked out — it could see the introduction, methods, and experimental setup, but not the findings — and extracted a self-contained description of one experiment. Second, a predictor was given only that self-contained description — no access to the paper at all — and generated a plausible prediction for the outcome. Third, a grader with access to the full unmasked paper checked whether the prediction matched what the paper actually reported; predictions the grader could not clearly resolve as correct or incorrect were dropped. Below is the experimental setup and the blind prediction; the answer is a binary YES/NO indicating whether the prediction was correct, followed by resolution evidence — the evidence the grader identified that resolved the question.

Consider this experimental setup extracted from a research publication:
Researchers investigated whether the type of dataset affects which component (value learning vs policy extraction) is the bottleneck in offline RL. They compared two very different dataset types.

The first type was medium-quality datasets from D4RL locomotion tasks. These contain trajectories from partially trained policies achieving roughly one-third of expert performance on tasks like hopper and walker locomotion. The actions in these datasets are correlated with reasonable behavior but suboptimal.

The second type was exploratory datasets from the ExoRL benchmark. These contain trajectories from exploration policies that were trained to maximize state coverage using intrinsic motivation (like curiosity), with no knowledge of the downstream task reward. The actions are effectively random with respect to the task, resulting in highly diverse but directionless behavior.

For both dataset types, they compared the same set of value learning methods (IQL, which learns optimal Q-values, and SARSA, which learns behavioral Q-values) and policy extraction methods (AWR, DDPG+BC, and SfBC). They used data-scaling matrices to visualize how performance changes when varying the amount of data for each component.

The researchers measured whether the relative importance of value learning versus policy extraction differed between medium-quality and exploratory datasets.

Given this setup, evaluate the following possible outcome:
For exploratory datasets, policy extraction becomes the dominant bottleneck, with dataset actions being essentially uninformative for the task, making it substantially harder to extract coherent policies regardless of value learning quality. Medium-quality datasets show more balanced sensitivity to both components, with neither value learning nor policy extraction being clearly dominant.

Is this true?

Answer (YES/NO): NO